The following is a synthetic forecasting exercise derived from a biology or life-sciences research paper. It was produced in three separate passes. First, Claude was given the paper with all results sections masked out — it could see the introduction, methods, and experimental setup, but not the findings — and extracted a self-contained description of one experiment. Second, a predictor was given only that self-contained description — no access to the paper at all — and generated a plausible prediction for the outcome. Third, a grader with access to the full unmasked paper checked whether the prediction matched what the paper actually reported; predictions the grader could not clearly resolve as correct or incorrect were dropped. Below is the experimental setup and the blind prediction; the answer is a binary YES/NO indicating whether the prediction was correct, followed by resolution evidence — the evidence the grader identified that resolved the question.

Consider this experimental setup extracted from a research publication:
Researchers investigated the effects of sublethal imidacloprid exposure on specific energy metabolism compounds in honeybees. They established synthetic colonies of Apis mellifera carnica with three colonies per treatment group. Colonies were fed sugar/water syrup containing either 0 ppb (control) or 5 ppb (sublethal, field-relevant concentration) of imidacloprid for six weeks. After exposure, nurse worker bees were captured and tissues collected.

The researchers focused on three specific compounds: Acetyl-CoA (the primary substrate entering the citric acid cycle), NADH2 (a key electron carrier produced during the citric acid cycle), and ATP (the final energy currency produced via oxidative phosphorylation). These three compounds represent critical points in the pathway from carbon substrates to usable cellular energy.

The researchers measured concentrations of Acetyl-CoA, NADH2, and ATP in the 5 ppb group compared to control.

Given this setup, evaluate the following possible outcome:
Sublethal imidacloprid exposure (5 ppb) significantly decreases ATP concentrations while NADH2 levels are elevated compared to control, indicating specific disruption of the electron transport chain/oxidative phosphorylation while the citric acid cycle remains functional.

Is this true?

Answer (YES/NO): NO